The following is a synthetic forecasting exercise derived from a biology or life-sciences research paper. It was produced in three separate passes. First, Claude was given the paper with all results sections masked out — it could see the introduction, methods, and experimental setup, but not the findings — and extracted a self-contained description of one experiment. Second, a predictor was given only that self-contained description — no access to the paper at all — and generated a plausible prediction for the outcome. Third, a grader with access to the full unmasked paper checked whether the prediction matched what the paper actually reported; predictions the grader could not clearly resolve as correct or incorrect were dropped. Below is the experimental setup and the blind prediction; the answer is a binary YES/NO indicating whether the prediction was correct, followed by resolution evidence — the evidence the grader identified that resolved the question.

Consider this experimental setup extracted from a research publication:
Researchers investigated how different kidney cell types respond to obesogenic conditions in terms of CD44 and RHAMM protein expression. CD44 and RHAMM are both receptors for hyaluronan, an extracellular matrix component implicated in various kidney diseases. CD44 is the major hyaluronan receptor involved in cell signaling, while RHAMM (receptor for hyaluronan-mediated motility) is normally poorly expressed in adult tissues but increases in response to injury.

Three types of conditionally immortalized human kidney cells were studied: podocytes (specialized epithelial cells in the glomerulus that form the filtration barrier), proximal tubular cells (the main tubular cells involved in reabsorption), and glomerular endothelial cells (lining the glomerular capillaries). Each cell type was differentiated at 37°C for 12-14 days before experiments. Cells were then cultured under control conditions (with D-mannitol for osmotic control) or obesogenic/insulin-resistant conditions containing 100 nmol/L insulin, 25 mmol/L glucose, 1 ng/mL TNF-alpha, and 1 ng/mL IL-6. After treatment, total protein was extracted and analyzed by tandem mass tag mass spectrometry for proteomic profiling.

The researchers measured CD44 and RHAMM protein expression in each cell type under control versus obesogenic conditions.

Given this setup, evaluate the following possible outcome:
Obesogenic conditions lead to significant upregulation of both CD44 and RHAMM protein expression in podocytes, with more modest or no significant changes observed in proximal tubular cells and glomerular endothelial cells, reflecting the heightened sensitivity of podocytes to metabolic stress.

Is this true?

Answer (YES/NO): NO